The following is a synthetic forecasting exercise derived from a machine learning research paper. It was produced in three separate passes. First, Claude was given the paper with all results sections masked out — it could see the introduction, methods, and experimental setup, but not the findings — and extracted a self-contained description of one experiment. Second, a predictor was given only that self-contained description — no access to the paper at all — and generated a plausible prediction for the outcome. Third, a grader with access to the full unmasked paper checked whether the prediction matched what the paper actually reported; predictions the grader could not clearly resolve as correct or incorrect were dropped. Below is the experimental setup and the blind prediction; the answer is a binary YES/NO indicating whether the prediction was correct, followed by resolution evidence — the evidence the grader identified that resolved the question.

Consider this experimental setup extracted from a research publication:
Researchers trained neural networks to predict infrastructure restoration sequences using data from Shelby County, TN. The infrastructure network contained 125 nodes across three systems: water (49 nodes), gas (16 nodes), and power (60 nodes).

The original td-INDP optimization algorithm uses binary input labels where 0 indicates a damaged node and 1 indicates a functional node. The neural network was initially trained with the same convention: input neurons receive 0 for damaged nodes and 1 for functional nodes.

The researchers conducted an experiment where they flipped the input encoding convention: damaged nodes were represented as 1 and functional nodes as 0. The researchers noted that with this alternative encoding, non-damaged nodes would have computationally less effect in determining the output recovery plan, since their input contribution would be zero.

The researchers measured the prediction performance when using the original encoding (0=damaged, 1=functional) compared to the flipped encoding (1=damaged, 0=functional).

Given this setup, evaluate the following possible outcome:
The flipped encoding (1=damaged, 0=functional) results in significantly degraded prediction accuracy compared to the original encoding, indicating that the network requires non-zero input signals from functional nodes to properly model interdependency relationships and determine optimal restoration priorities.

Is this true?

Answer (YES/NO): NO